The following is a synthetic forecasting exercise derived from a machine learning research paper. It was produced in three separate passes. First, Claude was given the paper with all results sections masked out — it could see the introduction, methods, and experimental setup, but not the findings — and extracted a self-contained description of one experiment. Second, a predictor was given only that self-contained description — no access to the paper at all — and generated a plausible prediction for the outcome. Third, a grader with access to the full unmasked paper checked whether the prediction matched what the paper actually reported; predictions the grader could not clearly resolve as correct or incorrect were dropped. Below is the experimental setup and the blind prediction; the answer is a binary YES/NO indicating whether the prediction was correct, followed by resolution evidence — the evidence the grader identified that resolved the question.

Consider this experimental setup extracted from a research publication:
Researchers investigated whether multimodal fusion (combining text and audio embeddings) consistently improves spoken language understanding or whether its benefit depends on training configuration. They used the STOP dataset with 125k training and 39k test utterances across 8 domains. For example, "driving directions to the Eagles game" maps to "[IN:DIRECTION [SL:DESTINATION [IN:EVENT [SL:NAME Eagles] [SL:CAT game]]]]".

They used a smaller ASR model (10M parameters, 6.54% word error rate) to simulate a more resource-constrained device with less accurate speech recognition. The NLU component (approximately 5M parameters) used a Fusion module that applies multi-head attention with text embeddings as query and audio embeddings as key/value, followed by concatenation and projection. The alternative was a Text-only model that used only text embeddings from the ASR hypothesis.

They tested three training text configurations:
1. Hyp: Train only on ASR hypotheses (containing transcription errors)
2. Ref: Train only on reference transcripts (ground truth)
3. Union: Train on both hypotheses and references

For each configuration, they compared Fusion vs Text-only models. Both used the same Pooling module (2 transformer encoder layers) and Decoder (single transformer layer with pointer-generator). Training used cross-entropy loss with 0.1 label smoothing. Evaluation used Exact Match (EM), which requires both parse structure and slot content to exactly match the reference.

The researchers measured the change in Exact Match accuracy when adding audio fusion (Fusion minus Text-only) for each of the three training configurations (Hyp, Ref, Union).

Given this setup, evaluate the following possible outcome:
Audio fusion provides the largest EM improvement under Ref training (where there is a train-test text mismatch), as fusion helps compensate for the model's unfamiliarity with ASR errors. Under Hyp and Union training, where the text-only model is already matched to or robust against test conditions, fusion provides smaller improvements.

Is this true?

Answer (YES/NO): NO